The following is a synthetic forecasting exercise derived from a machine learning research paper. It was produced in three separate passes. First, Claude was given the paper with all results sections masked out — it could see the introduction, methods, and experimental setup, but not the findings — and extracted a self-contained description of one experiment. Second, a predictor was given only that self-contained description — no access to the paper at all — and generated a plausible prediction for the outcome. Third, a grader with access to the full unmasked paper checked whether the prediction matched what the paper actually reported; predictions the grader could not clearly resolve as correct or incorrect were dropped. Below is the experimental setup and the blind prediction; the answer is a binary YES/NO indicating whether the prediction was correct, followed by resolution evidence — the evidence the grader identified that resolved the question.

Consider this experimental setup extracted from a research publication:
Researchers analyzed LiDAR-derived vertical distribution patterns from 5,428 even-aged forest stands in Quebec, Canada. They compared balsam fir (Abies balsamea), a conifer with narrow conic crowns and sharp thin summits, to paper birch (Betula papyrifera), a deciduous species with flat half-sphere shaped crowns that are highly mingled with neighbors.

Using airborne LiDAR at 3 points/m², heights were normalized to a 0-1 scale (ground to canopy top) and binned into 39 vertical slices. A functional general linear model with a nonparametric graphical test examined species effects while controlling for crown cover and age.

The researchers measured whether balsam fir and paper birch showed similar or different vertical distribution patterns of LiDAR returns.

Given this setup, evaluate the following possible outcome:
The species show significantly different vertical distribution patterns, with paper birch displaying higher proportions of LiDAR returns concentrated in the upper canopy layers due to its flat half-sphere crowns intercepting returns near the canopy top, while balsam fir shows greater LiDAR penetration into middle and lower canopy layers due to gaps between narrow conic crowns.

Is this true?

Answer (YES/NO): NO